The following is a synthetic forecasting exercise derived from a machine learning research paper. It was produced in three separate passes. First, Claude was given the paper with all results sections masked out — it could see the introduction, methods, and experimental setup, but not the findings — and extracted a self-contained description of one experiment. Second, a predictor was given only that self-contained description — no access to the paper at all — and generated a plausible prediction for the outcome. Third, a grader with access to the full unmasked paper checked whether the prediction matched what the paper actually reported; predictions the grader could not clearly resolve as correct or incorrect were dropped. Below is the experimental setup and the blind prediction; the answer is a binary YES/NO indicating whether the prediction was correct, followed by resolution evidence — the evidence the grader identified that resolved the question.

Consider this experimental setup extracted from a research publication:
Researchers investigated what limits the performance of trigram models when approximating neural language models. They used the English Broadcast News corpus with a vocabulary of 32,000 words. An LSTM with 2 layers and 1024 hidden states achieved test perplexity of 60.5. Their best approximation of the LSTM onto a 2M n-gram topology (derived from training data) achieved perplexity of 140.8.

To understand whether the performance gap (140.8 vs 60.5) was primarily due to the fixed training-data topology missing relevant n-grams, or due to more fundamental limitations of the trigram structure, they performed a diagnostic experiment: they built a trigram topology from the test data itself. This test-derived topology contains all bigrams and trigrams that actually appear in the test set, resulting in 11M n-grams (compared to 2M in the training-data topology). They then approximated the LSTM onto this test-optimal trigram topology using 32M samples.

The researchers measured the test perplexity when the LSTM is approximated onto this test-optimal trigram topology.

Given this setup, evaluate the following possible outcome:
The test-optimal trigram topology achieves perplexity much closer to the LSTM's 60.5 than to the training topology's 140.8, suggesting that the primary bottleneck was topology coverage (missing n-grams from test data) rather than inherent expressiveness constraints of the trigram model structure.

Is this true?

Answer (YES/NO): YES